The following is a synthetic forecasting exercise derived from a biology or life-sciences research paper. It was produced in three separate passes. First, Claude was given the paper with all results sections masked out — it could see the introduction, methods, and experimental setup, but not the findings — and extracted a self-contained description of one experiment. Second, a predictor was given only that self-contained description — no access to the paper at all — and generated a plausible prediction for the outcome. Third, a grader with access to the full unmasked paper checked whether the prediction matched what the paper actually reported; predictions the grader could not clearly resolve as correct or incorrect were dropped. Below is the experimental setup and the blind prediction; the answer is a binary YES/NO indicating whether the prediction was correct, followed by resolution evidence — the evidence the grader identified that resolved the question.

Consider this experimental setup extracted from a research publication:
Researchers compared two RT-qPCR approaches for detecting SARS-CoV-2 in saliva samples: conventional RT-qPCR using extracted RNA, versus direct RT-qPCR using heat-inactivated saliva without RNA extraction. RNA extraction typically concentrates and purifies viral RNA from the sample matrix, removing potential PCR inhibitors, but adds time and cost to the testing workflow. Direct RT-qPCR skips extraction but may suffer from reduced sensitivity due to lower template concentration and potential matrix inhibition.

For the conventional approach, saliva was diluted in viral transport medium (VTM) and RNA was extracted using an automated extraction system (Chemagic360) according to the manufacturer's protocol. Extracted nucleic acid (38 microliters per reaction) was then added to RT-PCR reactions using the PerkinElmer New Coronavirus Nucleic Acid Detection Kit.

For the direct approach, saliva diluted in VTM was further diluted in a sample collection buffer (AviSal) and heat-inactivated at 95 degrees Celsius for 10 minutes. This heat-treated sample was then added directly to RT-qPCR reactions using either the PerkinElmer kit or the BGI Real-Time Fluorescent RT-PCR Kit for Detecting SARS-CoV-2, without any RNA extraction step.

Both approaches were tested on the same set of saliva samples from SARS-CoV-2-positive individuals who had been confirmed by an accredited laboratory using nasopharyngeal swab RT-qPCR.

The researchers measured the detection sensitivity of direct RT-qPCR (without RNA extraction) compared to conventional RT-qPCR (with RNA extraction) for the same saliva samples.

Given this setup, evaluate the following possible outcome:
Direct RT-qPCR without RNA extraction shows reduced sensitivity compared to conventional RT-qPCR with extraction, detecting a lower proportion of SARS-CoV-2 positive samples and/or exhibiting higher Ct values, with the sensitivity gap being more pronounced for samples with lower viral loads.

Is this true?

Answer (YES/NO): YES